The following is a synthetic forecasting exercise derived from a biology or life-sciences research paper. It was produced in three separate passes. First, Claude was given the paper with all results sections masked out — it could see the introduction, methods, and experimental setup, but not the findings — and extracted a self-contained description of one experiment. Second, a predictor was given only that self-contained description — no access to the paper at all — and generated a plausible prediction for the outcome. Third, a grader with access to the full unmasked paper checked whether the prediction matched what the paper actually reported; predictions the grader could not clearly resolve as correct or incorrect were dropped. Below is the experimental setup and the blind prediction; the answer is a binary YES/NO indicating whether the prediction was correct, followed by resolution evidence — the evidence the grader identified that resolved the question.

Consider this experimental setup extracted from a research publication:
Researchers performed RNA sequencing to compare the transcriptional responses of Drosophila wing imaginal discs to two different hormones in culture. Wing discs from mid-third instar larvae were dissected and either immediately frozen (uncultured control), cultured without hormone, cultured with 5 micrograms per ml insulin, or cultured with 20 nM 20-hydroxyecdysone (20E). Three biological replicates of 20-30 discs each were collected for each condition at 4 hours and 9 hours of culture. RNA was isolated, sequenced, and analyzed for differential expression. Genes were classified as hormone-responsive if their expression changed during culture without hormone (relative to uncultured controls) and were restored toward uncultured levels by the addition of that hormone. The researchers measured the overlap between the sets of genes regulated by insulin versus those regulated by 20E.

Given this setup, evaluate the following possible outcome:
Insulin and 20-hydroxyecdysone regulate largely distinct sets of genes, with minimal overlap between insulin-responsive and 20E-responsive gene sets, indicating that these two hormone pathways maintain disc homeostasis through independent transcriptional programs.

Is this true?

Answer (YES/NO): YES